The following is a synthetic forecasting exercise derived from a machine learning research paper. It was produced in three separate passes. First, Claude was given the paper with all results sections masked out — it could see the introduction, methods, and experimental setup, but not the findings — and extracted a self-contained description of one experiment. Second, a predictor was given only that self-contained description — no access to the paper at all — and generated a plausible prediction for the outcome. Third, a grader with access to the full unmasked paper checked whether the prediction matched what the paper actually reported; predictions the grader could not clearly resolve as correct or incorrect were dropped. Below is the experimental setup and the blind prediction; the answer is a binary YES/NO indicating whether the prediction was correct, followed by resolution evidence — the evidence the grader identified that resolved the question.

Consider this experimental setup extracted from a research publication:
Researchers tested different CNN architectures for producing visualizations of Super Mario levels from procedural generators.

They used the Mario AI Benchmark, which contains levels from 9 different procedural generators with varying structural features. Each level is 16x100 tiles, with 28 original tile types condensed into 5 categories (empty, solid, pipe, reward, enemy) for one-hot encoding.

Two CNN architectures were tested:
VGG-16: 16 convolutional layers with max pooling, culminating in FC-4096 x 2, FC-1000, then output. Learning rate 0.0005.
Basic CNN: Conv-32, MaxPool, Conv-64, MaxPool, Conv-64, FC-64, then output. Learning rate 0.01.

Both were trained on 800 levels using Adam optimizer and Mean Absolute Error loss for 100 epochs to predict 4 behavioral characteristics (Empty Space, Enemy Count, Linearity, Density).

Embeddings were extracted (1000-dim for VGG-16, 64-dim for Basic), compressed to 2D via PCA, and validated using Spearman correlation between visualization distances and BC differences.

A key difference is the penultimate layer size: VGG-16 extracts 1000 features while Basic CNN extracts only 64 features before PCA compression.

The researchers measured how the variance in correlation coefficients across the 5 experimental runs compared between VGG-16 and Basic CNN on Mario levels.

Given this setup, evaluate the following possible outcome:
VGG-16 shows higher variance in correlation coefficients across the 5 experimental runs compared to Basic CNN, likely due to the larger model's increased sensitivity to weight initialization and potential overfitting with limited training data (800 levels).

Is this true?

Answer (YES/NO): NO